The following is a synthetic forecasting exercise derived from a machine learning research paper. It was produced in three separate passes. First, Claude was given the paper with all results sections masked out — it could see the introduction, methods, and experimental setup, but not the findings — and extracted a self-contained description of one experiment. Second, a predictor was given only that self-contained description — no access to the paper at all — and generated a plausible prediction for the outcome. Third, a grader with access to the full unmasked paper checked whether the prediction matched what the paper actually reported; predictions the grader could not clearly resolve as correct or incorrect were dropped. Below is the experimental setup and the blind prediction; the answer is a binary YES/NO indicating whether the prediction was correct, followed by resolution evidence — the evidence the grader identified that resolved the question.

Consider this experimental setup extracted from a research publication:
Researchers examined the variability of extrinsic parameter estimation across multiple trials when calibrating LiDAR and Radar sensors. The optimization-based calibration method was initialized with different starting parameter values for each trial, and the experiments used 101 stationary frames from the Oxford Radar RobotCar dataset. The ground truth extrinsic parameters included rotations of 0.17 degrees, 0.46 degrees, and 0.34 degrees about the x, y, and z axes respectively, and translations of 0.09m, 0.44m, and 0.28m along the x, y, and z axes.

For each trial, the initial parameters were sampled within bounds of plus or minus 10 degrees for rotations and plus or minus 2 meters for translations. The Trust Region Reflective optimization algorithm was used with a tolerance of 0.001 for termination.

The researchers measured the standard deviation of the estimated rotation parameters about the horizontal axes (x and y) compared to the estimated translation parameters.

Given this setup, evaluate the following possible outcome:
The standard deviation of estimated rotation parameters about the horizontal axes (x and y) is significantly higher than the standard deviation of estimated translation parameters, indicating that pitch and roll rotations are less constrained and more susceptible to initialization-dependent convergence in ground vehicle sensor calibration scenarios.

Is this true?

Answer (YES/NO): NO